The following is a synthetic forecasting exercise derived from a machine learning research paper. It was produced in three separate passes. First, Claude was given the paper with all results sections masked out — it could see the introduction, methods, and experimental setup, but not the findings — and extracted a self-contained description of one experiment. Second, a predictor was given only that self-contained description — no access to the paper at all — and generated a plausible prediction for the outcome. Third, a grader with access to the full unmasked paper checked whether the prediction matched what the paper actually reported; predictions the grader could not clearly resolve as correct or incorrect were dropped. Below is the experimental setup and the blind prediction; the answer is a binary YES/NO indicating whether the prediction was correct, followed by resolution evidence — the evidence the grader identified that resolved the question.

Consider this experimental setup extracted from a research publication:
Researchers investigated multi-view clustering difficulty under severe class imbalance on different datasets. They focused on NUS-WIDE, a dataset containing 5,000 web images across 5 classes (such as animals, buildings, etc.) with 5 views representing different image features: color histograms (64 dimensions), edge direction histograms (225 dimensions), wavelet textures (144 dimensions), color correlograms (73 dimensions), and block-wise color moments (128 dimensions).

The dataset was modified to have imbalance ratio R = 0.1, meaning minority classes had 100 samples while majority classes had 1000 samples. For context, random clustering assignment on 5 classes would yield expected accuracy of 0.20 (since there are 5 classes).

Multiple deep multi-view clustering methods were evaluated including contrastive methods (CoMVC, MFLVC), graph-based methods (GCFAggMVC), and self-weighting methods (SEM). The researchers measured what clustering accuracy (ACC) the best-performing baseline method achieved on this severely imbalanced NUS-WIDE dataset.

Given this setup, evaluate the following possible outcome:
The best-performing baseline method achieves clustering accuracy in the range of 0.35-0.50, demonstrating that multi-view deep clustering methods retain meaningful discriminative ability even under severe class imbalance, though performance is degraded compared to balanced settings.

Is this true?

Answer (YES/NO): YES